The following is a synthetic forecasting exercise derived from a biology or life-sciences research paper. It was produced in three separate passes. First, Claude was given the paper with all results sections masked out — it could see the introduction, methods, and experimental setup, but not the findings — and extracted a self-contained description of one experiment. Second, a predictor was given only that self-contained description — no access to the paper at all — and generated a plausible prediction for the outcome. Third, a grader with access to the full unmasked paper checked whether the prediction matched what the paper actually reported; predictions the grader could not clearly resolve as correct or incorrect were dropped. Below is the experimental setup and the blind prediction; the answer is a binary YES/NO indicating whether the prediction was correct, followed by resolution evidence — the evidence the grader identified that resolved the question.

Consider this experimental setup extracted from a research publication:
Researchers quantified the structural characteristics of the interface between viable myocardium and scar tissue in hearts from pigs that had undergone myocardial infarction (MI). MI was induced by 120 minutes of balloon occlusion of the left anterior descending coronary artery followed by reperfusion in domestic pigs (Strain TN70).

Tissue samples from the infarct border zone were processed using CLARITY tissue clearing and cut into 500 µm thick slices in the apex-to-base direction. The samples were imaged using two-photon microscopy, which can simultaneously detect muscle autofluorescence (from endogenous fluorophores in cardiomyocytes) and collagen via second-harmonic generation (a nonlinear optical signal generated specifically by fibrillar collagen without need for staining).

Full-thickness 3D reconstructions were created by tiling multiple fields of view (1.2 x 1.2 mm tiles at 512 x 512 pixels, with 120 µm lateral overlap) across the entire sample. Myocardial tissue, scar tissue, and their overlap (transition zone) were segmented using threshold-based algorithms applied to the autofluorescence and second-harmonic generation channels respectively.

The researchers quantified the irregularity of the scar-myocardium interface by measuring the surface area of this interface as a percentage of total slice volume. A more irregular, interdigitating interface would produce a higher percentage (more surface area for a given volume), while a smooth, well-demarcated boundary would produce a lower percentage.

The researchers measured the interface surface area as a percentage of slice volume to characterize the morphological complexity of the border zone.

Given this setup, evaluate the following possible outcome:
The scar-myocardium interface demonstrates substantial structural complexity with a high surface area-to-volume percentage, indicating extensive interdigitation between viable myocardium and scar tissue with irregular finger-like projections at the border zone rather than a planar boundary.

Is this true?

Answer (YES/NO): NO